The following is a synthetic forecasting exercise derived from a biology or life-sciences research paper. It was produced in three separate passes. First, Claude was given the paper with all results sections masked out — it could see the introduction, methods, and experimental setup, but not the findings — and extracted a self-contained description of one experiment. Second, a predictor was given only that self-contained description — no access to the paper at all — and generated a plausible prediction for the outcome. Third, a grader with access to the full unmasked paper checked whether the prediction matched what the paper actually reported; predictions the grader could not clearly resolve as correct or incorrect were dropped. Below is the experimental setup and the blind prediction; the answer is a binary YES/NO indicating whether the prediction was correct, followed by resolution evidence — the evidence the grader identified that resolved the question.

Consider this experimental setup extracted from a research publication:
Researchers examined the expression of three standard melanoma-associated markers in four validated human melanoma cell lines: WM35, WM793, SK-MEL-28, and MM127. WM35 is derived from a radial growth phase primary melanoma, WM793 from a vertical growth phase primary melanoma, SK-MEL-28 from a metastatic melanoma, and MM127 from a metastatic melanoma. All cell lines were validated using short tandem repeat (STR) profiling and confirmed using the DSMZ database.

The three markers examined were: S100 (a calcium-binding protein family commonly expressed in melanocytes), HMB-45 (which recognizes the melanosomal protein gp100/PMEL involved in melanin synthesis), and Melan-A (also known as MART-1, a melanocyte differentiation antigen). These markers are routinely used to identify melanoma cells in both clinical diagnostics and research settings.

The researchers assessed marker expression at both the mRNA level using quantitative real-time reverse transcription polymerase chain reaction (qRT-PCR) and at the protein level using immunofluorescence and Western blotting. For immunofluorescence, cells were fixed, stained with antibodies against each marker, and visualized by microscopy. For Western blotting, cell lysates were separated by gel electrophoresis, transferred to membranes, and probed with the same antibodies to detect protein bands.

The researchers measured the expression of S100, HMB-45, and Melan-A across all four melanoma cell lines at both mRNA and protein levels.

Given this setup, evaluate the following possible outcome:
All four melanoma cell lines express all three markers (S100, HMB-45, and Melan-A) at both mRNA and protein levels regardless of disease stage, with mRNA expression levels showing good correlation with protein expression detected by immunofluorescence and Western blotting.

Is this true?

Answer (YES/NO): NO